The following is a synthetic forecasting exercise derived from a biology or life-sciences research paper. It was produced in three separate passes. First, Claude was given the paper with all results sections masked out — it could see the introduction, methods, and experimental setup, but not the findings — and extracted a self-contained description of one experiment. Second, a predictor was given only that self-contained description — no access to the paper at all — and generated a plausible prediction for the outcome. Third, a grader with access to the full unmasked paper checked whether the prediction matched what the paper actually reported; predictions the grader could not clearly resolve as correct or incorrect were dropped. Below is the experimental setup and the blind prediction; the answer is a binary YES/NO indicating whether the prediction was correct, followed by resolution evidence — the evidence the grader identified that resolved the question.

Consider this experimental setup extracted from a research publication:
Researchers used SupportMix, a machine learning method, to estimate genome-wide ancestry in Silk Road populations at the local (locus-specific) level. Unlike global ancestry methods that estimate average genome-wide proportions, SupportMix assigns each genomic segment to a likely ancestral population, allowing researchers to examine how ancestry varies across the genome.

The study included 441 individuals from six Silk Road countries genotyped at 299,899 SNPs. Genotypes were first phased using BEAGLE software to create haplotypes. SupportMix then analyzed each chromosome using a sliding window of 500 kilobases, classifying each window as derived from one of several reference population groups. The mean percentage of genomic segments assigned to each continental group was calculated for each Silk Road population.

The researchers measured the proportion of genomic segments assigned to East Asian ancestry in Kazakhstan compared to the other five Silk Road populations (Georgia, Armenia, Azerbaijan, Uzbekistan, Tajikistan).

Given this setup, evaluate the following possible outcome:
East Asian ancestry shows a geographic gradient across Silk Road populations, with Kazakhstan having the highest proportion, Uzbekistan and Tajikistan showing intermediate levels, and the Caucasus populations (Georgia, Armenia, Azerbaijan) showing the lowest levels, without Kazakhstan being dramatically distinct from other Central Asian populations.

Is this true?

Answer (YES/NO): NO